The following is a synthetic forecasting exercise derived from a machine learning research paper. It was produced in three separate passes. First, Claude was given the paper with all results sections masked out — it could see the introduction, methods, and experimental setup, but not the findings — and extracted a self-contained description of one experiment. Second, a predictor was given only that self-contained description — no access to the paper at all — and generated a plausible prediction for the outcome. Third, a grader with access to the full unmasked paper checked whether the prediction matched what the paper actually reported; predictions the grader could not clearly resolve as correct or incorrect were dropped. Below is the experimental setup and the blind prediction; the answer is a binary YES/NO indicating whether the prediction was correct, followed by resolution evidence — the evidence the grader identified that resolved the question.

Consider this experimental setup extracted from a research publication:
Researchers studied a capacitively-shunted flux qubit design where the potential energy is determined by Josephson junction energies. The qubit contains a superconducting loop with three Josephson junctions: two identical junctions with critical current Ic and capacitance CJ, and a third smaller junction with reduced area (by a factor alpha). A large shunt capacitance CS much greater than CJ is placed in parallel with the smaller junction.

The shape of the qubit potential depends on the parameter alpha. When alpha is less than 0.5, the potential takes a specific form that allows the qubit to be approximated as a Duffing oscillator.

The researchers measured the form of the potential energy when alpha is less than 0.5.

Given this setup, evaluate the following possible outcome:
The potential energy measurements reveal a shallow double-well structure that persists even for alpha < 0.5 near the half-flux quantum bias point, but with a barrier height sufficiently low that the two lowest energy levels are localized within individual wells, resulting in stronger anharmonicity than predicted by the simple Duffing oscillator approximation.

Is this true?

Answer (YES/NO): NO